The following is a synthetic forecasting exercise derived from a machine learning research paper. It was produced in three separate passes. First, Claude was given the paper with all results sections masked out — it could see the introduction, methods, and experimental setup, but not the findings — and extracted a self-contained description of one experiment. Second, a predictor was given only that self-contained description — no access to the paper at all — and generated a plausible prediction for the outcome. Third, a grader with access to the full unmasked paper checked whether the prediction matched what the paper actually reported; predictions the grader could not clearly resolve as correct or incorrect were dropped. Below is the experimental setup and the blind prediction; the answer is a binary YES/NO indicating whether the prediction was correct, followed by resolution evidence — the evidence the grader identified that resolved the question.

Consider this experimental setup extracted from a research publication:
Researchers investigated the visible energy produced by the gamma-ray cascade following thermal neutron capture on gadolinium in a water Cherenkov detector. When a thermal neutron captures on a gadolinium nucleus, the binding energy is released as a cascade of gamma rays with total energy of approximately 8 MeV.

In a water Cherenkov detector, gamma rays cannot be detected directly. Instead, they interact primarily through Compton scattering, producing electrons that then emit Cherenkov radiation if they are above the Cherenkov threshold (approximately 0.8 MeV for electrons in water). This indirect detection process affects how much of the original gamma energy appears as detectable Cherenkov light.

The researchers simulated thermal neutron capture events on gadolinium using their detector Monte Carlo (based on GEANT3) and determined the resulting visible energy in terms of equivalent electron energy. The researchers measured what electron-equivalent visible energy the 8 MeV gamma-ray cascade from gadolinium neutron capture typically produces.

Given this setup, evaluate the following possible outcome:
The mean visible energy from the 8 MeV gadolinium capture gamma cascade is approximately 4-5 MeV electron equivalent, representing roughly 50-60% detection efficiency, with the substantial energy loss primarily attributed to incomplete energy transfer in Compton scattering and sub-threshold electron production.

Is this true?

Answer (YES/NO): YES